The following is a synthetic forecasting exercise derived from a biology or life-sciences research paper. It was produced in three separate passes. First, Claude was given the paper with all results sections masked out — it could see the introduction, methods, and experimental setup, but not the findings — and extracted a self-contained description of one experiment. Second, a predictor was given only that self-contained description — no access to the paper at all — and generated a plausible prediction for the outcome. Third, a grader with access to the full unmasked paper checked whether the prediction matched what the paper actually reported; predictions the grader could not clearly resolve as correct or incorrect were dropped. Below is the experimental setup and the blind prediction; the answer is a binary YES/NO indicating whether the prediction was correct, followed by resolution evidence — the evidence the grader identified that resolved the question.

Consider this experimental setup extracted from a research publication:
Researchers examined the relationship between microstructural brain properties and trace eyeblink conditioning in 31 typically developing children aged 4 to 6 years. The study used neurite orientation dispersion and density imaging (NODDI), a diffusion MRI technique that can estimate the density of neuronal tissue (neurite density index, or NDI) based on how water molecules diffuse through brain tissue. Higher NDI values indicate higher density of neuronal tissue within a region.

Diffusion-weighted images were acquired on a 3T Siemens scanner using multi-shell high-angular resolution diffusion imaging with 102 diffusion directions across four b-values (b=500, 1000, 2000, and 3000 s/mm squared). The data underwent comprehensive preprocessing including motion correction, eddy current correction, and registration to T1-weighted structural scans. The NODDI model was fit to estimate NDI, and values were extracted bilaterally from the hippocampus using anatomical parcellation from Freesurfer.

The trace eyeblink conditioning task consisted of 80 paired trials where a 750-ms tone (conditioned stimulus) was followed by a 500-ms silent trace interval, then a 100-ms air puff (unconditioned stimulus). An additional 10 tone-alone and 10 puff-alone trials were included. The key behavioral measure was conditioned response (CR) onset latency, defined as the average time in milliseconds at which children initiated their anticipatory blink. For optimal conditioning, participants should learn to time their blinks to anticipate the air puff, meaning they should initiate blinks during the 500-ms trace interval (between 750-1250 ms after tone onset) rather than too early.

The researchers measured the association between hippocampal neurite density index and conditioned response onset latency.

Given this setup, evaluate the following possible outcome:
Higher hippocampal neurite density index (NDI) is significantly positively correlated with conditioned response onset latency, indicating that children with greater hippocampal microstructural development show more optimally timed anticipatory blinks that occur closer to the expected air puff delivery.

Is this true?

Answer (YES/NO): YES